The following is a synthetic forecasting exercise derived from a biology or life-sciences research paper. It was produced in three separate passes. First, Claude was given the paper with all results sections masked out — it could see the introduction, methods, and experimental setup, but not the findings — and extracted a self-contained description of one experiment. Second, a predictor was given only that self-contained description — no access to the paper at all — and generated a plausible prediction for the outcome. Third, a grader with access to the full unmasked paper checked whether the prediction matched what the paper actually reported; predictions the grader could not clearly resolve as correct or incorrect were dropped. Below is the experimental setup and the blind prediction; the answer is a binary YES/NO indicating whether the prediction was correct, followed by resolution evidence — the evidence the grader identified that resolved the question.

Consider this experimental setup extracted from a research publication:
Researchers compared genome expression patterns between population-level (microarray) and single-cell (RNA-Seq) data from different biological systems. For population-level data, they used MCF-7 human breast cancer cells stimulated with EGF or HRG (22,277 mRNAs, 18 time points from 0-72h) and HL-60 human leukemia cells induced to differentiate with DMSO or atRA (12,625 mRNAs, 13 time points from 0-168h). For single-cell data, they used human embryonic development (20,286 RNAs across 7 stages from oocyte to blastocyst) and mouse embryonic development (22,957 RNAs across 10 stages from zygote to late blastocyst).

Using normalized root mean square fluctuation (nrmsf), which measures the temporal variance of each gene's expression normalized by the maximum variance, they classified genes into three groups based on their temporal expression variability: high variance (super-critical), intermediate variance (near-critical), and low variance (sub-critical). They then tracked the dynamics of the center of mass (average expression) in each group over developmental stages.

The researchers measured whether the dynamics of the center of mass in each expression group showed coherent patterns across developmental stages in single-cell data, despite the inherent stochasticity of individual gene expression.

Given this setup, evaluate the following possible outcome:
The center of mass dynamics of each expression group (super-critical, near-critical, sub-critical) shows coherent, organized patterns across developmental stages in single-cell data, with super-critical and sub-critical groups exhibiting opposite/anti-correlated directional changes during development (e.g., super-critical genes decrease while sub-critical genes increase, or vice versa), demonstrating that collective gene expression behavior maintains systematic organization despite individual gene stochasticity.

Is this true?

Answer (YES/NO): YES